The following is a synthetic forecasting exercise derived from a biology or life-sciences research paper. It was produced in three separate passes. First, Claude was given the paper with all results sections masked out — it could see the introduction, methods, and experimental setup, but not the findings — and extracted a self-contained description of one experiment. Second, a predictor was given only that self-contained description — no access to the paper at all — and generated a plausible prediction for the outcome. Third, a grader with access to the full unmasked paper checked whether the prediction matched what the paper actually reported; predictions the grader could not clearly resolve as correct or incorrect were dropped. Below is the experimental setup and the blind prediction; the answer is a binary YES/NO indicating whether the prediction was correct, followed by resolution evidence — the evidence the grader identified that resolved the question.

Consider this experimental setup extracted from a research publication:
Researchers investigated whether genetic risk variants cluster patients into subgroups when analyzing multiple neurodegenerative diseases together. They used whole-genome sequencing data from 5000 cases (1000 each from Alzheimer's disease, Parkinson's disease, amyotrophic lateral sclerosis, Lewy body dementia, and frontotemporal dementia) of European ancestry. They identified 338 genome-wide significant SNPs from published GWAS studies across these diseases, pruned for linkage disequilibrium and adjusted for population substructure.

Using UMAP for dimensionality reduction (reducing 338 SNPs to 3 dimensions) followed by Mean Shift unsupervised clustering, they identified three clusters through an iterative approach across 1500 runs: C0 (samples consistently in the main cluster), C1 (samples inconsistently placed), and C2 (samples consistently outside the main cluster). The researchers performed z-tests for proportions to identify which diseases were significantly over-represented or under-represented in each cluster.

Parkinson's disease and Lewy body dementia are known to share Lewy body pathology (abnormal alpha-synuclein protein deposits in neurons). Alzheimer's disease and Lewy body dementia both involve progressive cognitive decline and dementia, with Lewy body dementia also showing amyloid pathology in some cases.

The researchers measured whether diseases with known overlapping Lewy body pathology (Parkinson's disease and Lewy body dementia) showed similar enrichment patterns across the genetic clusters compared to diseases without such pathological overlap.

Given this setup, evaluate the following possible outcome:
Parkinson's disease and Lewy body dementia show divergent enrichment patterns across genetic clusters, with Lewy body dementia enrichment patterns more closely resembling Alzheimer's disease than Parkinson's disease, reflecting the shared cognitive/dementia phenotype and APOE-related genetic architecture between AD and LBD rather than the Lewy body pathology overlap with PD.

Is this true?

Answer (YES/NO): NO